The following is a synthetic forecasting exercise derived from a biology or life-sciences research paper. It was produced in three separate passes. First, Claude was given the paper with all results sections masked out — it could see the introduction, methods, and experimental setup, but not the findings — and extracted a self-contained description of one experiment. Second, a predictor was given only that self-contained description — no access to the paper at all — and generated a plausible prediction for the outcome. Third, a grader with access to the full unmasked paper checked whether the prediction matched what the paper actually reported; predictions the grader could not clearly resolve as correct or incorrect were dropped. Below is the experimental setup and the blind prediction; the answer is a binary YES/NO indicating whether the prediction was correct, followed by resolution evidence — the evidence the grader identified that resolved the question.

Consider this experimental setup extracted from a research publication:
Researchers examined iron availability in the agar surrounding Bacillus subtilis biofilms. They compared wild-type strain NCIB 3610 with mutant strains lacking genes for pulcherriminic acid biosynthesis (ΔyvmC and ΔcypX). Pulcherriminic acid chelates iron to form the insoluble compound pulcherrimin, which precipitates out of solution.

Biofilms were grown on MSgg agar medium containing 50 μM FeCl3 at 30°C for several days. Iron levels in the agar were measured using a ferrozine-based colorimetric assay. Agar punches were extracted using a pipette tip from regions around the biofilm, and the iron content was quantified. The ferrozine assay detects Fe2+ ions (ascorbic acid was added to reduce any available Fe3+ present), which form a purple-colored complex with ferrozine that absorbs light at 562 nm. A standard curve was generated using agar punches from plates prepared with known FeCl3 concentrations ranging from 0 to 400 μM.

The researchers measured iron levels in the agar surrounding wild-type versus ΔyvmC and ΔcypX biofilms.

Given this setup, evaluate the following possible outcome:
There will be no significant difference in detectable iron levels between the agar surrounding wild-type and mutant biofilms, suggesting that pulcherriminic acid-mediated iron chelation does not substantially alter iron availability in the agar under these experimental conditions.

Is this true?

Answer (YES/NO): NO